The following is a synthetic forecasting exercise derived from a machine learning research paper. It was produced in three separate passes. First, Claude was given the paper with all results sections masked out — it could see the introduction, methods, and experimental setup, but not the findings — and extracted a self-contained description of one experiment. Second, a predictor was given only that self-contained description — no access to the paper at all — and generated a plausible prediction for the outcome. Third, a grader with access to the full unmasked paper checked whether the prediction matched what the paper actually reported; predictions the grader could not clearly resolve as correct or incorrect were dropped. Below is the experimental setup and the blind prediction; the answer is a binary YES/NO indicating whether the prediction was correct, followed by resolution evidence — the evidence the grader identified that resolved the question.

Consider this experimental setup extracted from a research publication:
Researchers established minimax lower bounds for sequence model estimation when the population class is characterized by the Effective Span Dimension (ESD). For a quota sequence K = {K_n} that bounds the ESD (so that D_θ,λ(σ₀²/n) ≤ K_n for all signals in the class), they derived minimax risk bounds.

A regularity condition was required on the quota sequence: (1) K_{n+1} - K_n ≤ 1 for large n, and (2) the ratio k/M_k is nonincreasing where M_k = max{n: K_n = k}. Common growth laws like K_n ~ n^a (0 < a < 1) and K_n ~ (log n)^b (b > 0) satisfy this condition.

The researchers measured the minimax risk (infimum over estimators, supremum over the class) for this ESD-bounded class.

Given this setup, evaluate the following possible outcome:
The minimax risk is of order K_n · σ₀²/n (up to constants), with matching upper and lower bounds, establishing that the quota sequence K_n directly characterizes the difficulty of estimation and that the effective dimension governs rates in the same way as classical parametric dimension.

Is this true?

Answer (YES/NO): YES